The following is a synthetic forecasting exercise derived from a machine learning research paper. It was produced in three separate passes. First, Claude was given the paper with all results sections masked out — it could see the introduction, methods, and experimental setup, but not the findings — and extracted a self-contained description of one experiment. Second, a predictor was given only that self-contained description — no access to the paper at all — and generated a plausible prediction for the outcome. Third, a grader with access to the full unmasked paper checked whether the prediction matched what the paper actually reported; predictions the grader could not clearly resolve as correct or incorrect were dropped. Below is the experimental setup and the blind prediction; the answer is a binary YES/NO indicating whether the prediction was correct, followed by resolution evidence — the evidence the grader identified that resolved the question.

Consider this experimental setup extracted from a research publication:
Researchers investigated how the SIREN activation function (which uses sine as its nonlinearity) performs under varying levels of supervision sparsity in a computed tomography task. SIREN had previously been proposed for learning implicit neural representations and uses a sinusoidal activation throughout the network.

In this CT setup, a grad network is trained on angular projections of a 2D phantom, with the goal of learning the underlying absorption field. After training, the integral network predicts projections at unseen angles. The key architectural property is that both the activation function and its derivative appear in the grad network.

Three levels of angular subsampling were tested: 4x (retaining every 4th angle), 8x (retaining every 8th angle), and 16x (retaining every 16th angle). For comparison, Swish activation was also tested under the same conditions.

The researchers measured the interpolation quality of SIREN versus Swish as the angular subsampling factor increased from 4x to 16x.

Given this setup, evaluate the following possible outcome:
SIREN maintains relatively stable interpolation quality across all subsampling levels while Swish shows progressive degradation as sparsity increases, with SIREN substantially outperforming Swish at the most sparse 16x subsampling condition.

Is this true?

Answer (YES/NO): NO